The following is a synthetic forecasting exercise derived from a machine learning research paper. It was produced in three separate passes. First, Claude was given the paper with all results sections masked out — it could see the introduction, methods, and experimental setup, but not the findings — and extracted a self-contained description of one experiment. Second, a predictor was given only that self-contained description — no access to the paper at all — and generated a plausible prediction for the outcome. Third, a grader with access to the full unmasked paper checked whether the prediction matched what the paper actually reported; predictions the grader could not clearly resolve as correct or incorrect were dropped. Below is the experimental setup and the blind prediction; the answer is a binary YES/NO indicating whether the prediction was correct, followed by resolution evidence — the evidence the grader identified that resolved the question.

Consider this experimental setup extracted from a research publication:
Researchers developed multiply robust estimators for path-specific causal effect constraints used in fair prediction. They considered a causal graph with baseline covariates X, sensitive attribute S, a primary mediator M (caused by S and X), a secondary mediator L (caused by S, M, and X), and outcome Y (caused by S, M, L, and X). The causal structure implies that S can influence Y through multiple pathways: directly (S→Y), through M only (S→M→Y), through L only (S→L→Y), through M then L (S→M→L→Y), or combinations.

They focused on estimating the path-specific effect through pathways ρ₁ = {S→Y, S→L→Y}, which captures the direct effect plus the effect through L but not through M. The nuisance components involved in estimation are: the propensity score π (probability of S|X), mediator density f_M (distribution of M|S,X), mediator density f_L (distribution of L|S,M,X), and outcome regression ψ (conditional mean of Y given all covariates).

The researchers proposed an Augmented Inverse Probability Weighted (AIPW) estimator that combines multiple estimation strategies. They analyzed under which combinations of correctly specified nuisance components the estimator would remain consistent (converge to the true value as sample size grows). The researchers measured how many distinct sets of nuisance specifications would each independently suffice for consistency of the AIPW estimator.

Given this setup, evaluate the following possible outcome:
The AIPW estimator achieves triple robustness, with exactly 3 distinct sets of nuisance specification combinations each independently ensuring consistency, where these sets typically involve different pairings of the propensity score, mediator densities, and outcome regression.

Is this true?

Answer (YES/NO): YES